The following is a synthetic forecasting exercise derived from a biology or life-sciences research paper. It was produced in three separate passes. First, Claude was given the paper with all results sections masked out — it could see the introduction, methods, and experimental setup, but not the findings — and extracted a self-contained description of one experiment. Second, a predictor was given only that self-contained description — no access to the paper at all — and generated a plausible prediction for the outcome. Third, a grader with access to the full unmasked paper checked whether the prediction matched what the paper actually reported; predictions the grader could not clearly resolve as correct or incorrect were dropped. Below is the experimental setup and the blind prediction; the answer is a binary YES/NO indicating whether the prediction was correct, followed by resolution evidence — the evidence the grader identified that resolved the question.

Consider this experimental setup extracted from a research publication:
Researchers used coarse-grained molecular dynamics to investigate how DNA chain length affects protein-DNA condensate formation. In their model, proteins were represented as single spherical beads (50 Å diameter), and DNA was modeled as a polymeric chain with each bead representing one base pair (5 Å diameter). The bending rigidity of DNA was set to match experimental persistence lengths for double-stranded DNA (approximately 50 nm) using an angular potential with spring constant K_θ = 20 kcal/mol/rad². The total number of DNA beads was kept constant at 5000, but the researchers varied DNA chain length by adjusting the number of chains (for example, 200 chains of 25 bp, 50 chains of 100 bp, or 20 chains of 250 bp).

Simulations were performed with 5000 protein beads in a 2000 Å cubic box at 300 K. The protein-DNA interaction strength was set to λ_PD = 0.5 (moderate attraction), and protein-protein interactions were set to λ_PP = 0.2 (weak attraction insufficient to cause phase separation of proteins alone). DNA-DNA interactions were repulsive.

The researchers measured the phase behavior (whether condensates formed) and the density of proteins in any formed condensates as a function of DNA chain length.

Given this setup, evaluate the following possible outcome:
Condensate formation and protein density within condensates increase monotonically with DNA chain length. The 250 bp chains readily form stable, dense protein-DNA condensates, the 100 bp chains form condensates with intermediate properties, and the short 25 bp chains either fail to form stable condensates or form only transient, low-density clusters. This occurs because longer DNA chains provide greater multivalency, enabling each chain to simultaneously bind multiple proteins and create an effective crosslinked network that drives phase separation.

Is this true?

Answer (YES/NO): NO